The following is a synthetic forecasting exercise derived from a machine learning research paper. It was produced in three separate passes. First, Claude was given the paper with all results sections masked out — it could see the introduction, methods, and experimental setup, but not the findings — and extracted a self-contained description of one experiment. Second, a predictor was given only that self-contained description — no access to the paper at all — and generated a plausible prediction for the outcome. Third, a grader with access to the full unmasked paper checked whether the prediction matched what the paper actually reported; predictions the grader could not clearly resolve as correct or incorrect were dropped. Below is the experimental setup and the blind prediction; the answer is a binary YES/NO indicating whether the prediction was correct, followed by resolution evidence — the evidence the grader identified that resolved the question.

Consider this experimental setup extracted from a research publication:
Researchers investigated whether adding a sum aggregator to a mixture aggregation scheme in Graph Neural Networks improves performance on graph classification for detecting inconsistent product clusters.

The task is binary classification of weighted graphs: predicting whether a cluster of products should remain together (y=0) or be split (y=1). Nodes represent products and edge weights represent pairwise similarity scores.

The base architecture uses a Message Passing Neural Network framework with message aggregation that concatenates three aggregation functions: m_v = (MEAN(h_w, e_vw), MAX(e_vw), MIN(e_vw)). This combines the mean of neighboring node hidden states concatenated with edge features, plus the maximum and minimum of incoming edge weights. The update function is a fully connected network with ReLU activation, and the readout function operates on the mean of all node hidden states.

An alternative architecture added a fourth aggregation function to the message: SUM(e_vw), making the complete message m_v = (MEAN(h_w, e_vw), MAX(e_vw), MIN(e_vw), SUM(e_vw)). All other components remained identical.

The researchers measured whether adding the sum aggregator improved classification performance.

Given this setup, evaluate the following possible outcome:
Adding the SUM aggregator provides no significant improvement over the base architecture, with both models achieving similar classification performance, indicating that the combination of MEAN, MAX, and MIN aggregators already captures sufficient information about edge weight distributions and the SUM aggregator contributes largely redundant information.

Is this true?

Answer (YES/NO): YES